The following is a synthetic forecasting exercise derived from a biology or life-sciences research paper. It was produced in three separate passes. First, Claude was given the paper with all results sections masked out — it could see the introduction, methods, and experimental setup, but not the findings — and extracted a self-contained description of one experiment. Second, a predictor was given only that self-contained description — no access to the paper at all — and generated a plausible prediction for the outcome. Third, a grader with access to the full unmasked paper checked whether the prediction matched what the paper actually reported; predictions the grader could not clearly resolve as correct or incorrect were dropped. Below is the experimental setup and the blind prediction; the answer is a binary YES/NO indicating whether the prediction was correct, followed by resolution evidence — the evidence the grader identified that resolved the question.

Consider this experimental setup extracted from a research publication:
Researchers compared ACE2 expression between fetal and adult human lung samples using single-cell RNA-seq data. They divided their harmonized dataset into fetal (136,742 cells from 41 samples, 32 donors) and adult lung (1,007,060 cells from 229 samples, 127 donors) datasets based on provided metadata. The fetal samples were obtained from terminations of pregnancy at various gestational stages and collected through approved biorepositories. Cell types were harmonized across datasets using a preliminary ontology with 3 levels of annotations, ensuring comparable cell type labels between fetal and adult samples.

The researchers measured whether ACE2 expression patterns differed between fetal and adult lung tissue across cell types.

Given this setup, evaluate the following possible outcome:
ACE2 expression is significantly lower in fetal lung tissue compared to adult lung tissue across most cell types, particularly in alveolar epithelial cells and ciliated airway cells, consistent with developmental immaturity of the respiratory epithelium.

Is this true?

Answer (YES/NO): NO